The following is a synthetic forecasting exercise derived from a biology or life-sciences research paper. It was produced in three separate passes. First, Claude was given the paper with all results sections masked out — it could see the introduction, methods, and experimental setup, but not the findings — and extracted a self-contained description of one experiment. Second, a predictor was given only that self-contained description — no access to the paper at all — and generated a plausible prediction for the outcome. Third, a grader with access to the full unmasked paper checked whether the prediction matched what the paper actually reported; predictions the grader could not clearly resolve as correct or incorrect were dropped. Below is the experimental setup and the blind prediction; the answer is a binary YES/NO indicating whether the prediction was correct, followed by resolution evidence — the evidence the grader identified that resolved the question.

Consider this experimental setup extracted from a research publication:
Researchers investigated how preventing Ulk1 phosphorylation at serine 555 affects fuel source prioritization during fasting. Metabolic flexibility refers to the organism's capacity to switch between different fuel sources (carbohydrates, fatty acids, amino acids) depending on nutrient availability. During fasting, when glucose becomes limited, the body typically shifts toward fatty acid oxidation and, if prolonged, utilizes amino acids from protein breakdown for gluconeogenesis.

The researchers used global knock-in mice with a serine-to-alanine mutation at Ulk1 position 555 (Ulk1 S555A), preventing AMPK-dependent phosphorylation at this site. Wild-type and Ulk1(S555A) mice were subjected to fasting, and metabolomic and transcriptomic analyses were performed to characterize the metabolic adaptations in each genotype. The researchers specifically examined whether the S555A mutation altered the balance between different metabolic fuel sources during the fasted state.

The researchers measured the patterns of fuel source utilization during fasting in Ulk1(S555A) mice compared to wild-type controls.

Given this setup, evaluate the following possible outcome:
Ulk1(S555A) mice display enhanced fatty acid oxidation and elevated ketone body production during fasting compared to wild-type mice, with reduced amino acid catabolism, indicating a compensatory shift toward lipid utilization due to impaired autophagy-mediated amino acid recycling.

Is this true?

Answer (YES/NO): NO